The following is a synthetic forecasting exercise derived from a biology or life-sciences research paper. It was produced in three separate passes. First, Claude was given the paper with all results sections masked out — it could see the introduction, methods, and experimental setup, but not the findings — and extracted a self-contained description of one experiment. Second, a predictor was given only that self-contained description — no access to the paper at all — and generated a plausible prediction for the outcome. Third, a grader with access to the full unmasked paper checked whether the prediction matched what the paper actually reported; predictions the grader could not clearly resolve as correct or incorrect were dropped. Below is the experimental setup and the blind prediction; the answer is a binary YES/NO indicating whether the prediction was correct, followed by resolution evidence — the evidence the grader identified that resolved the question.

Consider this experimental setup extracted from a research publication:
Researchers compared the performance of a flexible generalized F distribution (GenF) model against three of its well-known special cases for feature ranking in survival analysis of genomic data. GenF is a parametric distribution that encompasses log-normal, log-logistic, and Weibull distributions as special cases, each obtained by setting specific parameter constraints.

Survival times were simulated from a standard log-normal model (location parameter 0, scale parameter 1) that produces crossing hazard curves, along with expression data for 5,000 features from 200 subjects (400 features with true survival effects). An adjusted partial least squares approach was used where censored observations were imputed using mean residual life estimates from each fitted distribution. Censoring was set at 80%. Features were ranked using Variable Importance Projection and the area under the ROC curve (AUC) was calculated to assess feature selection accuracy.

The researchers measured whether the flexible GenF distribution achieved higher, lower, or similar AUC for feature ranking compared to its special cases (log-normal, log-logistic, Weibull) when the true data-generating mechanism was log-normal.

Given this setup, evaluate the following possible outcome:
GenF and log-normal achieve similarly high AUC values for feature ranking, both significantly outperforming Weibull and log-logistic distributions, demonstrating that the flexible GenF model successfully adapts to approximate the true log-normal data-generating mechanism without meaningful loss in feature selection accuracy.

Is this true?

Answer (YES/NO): NO